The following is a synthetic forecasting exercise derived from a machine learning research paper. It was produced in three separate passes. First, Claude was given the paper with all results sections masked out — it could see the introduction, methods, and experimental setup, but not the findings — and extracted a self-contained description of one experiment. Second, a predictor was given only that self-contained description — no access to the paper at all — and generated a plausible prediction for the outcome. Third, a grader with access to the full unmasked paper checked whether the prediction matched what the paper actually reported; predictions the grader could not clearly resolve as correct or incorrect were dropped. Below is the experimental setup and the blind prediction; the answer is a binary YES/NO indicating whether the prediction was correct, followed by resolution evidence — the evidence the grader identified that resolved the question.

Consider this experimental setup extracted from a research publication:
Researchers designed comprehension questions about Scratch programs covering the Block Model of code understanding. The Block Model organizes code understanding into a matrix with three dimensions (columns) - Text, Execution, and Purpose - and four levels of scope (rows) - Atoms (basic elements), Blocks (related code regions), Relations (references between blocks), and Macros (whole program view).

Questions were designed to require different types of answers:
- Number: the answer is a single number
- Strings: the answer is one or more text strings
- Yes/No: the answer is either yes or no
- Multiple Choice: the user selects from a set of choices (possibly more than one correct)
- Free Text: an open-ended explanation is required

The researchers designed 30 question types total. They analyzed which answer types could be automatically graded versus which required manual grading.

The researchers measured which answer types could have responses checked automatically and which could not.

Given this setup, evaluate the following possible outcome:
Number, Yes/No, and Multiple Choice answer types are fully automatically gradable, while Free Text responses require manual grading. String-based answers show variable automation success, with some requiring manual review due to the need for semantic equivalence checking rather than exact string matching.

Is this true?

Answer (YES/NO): NO